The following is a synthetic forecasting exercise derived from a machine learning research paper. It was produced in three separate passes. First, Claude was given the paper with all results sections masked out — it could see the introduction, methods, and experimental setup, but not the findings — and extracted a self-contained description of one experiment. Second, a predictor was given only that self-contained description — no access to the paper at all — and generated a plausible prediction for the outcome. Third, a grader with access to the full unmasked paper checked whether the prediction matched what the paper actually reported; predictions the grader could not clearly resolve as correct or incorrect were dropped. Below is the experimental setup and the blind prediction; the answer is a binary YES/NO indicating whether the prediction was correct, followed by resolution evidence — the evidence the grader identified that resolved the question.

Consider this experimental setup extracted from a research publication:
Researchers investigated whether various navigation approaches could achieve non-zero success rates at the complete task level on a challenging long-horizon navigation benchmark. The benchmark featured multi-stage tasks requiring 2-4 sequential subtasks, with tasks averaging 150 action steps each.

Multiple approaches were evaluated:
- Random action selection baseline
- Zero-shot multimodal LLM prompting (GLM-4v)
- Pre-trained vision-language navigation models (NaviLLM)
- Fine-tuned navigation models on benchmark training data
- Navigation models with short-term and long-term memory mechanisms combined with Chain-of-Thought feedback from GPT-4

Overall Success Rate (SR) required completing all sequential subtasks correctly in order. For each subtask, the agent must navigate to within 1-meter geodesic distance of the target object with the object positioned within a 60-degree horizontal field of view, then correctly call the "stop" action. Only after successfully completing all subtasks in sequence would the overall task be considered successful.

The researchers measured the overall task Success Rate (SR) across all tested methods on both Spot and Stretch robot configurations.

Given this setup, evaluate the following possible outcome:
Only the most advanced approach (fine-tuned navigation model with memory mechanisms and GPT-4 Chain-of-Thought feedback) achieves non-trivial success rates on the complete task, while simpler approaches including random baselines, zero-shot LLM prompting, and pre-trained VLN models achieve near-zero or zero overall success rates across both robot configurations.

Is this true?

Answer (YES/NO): NO